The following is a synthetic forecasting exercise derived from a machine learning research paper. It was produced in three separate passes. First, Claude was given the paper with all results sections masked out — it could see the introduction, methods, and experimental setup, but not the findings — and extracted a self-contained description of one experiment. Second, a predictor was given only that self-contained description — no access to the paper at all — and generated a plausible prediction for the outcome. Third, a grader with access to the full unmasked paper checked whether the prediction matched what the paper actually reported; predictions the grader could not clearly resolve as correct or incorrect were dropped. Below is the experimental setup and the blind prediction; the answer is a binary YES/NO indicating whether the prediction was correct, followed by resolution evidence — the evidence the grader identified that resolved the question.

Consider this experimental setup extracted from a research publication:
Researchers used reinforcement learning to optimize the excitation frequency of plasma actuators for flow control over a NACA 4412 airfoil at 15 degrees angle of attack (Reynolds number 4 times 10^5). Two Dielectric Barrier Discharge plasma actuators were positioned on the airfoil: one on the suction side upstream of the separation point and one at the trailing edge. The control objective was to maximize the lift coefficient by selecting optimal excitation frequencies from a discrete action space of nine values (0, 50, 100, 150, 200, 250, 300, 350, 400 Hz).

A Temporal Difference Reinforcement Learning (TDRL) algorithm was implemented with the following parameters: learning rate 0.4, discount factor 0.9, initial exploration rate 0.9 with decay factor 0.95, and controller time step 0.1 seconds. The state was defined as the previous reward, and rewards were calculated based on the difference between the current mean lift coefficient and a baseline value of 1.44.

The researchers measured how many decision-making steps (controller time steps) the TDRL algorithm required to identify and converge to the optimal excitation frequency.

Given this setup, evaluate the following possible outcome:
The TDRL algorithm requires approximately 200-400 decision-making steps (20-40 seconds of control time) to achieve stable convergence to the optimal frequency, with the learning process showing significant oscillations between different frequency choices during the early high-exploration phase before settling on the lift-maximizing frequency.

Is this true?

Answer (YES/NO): NO